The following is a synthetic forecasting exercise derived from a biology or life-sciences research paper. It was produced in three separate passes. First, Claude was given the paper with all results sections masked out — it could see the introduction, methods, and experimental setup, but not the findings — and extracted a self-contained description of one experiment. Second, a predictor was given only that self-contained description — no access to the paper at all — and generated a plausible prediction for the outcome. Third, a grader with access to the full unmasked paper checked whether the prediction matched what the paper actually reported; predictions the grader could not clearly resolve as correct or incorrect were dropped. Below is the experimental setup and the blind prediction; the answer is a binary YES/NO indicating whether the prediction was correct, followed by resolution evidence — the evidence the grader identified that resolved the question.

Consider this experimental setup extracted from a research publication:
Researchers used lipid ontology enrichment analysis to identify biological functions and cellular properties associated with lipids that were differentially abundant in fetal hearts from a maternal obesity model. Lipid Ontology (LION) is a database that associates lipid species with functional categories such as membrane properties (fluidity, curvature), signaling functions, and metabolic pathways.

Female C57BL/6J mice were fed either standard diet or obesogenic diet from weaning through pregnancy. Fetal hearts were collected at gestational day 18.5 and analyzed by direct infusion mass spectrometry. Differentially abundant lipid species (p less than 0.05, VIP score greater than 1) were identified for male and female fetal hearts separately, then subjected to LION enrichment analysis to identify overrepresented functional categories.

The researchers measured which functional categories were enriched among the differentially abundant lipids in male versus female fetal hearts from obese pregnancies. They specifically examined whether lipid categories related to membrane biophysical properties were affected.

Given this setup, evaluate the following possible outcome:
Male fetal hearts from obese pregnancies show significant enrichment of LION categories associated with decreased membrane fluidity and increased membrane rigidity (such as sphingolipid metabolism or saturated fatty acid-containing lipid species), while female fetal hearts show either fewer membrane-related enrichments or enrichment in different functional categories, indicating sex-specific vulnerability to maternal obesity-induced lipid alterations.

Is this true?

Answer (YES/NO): NO